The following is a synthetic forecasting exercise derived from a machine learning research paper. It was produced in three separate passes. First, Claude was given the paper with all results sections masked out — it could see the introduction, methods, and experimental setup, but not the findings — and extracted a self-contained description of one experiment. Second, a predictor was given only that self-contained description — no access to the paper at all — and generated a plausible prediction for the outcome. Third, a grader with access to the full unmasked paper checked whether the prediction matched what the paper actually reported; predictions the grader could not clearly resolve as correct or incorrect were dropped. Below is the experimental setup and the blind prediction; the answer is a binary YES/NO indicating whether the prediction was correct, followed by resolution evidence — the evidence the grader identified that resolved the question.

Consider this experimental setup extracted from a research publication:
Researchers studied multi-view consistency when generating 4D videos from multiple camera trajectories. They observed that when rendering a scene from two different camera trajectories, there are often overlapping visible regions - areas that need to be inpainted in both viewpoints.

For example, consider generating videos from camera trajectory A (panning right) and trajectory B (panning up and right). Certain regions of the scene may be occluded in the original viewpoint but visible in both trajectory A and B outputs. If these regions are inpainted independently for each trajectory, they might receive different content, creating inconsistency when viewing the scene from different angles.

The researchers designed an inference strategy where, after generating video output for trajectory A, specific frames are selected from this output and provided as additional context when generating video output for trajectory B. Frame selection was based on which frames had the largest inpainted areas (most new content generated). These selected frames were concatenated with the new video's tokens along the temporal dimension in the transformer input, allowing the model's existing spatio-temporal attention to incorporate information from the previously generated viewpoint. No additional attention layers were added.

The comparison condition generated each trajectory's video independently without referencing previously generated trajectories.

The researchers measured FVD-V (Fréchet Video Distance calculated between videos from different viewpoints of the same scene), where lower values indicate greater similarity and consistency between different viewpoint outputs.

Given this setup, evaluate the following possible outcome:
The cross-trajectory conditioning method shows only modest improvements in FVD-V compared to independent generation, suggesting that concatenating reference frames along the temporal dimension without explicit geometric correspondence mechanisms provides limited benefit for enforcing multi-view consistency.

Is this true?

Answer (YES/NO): NO